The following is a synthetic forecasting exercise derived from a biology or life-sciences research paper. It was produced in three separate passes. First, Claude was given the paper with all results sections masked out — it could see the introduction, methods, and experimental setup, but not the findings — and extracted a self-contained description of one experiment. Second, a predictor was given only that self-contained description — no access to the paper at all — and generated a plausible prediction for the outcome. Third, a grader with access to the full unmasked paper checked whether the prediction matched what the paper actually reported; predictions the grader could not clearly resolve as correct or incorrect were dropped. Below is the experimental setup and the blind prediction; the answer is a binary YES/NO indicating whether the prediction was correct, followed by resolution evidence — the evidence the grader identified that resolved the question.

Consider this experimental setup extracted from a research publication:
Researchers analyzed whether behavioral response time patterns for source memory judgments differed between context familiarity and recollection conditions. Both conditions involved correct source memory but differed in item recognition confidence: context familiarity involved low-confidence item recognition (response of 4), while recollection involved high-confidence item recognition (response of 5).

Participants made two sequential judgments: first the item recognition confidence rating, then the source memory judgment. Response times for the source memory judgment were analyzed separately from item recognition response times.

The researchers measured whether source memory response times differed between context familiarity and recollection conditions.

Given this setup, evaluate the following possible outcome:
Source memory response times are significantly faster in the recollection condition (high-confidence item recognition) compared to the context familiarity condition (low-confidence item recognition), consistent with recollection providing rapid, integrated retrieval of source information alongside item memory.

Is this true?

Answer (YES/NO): NO